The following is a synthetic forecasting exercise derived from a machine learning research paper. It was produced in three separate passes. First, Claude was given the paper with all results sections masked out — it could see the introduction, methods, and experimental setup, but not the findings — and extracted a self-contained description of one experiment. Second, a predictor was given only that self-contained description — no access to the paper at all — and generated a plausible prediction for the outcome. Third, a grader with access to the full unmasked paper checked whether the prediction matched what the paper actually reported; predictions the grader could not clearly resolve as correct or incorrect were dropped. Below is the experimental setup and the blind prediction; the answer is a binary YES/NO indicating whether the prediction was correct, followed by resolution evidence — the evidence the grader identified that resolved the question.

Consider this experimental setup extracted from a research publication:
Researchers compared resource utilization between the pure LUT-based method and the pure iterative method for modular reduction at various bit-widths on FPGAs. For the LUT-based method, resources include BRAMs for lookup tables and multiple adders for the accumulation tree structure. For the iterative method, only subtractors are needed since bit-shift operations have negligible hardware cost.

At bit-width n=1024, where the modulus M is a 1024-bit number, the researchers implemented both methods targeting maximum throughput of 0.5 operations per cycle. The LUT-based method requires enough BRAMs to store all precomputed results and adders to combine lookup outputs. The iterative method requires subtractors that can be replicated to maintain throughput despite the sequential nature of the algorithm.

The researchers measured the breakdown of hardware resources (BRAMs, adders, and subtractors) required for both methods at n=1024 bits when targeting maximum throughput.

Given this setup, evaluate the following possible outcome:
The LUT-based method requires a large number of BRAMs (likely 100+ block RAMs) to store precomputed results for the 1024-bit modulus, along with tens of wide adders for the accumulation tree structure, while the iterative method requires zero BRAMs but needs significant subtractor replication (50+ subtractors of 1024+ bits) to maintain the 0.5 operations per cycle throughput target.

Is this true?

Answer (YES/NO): NO